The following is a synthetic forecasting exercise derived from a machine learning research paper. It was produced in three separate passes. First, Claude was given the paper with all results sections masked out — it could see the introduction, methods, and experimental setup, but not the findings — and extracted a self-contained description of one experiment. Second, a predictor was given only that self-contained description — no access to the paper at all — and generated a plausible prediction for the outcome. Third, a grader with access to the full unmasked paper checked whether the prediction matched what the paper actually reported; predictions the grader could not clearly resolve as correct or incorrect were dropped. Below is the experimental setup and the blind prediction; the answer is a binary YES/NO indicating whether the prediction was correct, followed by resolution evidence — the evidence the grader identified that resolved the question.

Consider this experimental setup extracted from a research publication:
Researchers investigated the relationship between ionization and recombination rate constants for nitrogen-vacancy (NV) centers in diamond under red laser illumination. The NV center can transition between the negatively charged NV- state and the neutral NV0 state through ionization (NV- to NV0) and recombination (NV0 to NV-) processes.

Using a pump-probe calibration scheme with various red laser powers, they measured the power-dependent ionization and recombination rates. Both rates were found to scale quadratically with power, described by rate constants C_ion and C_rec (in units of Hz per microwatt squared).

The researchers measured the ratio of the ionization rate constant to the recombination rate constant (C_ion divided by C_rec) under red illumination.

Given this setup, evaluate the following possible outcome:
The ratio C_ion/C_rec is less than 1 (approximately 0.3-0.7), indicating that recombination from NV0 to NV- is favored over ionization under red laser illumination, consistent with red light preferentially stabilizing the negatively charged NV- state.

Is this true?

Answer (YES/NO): NO